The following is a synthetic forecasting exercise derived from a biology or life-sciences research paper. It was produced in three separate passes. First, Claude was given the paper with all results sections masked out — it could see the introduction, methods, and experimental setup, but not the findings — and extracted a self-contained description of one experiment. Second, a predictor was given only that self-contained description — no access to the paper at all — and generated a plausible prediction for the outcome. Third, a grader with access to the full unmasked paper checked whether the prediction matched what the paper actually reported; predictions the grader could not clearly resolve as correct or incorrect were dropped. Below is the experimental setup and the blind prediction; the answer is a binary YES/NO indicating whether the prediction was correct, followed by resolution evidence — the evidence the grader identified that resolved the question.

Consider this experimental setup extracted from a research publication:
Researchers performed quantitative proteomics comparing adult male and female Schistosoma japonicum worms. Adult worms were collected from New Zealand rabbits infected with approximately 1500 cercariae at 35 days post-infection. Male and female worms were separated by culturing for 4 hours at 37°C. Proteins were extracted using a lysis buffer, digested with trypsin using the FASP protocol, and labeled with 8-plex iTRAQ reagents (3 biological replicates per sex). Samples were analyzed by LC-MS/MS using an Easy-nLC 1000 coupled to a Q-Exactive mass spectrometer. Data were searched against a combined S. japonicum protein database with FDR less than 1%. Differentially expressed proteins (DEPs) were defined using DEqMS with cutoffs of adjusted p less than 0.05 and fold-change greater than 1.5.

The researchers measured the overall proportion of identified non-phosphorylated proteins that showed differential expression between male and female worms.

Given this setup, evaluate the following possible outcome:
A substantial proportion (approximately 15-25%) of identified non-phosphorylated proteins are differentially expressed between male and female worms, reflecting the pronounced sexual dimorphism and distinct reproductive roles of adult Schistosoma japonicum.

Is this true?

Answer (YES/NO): NO